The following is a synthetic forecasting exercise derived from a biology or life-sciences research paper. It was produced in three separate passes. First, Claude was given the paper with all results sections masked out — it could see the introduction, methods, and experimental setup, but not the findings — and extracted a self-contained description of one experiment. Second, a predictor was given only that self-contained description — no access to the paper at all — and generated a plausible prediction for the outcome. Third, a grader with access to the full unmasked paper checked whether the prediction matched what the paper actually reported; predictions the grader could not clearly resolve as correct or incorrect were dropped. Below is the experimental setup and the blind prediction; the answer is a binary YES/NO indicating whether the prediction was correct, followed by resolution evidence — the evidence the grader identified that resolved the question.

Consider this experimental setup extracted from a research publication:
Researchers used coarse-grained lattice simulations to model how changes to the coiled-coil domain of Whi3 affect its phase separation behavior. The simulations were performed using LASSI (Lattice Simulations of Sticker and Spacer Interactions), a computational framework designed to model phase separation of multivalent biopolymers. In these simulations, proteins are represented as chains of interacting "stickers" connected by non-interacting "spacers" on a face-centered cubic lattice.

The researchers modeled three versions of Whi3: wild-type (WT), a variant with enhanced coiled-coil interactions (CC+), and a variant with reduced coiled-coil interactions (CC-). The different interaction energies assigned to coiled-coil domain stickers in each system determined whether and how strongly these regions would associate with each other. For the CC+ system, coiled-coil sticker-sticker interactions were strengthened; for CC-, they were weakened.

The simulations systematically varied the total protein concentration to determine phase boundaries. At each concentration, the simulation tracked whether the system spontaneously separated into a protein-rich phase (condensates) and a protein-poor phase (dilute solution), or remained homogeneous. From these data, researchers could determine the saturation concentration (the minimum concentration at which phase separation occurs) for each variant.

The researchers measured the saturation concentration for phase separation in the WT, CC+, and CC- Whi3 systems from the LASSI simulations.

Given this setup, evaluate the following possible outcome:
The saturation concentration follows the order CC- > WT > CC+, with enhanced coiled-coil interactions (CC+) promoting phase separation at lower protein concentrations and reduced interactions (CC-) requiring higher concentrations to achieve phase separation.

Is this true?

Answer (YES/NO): NO